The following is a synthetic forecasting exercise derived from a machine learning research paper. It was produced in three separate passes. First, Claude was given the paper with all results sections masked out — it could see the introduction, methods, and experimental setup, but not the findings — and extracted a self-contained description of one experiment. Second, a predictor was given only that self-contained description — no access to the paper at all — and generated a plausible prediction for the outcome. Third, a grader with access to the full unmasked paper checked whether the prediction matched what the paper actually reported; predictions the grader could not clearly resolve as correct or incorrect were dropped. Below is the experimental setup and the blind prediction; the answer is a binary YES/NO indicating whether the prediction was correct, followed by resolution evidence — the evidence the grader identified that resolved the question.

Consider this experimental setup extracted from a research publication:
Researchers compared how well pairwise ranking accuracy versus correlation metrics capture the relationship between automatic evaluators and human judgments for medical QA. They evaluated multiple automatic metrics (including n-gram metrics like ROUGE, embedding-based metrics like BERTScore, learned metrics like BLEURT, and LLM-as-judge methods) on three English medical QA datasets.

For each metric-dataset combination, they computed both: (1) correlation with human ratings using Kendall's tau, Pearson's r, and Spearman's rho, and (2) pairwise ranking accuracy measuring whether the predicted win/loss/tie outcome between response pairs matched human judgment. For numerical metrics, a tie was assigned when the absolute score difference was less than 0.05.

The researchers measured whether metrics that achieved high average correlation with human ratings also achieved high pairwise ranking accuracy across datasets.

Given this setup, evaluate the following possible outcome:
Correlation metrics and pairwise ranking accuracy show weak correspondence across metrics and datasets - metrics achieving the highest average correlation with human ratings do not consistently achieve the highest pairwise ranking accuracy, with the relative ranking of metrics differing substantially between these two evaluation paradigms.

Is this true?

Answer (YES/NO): NO